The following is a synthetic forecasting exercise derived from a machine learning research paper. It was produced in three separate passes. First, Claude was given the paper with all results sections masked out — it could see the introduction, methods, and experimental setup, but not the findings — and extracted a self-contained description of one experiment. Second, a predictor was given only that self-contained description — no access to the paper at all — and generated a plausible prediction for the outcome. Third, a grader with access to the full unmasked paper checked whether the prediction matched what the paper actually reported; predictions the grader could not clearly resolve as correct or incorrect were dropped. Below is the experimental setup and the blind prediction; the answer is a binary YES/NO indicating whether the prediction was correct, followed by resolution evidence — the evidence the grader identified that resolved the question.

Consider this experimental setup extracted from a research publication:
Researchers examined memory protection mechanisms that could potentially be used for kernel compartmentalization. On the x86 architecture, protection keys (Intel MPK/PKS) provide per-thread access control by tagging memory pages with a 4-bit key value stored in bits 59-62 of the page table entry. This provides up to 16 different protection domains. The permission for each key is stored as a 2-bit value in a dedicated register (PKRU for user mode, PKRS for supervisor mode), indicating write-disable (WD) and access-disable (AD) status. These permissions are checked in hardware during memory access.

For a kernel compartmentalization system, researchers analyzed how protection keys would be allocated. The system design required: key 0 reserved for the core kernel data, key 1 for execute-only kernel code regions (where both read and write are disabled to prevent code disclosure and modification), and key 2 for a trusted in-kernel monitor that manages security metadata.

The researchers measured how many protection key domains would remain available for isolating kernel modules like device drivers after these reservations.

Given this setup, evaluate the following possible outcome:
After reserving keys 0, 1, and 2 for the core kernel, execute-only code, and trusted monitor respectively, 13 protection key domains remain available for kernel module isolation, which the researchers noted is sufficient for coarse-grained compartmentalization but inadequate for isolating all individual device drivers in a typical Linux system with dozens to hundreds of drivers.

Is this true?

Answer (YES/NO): NO